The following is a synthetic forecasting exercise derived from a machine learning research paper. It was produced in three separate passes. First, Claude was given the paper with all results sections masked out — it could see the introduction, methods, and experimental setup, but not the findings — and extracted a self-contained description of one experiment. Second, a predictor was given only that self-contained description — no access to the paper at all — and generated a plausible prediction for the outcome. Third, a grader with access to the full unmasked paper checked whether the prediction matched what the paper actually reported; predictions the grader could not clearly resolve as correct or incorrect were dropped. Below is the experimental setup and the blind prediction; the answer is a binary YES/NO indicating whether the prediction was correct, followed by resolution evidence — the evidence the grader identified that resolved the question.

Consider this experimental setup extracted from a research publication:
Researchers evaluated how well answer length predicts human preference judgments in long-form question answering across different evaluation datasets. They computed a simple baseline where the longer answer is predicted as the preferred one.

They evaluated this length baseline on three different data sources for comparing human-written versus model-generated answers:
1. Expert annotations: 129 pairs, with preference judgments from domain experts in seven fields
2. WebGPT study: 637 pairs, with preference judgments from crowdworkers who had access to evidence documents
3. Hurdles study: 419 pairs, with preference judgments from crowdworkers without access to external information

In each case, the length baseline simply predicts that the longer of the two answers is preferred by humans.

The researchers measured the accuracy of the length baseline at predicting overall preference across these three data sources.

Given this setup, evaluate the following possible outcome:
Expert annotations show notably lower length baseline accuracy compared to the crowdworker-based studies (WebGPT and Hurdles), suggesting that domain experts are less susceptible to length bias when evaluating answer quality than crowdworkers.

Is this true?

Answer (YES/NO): NO